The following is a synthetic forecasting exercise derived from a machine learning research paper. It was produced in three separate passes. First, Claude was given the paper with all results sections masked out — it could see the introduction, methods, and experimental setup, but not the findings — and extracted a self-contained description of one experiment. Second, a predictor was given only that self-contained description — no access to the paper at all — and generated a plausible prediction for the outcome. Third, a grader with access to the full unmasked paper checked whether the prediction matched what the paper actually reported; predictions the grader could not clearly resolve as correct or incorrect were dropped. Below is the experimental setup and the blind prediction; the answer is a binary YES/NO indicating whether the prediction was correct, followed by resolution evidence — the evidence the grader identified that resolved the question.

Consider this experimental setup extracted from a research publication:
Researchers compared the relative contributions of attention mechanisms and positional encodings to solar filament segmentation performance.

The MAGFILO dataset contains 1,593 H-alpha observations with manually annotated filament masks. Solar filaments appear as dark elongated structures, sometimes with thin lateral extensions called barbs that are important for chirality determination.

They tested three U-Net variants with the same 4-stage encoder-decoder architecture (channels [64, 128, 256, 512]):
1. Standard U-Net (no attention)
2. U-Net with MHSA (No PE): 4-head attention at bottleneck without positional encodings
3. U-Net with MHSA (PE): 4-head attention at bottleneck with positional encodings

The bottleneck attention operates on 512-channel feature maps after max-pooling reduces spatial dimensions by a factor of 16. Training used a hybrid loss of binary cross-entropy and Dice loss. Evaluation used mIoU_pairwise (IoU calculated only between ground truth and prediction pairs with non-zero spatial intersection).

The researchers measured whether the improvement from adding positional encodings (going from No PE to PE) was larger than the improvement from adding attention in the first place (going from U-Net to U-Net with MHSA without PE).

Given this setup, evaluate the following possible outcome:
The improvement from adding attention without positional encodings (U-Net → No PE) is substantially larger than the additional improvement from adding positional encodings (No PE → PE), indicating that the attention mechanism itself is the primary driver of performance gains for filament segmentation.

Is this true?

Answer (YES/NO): NO